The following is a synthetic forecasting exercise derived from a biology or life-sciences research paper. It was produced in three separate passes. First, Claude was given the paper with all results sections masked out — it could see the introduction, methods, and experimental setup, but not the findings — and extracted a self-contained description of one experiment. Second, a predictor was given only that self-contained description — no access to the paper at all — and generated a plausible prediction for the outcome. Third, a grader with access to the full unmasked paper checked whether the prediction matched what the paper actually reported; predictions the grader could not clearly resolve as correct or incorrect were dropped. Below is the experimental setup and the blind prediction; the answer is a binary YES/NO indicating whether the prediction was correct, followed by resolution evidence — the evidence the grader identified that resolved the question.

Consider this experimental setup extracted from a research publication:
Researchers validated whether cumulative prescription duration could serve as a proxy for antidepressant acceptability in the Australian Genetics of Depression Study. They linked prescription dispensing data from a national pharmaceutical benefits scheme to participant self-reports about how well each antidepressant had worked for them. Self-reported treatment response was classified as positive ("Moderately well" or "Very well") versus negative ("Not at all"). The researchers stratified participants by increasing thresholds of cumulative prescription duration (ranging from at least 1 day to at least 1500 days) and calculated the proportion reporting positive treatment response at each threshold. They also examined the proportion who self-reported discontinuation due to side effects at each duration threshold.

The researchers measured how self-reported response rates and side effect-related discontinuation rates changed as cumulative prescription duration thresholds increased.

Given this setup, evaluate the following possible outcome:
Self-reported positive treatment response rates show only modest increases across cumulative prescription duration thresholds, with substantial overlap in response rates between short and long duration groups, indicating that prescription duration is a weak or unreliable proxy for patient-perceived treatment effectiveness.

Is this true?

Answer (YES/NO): NO